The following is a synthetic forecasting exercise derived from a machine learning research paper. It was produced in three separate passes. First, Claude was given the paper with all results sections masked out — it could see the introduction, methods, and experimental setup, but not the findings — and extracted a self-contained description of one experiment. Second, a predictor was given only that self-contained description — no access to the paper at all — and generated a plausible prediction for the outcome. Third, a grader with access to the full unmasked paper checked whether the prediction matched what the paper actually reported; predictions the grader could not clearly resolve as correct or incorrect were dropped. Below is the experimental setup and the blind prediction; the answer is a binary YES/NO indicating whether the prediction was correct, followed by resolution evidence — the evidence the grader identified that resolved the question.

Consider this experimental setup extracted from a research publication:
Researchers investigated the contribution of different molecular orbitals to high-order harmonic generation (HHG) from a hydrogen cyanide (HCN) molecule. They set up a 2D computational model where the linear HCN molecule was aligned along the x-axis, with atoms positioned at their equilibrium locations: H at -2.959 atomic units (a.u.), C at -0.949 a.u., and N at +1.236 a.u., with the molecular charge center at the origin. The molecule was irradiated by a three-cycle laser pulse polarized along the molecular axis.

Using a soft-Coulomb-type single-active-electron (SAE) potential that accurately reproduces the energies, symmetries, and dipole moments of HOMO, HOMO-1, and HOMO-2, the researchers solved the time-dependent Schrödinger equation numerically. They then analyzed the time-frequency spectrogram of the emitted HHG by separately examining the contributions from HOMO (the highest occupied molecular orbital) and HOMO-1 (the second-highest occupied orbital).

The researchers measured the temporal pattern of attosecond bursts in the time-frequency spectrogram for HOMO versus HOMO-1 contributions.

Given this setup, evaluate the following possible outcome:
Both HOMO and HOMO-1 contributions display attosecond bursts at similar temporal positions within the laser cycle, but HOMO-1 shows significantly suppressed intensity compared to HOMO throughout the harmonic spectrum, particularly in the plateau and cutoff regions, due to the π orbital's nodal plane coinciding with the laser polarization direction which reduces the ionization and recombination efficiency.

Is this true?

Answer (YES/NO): NO